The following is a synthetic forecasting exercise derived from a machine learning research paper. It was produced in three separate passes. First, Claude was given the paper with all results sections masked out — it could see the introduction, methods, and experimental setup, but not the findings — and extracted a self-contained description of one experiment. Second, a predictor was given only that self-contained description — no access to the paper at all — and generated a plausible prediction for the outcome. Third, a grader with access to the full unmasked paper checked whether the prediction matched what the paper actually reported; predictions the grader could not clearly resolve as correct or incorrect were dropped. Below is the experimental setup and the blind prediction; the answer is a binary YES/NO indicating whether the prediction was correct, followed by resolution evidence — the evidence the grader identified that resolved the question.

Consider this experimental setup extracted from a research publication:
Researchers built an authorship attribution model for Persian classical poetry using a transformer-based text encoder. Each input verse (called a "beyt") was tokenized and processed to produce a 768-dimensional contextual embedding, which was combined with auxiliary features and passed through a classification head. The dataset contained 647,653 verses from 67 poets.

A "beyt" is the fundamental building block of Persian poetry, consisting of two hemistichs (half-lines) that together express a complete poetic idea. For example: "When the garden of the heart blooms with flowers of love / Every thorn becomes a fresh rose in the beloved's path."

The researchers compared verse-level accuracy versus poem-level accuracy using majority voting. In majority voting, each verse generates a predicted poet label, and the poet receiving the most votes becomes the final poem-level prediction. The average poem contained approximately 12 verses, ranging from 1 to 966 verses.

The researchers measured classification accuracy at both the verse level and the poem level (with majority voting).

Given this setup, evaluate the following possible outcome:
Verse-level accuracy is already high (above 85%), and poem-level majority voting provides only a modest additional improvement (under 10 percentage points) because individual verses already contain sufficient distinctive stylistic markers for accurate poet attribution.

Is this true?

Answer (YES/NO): NO